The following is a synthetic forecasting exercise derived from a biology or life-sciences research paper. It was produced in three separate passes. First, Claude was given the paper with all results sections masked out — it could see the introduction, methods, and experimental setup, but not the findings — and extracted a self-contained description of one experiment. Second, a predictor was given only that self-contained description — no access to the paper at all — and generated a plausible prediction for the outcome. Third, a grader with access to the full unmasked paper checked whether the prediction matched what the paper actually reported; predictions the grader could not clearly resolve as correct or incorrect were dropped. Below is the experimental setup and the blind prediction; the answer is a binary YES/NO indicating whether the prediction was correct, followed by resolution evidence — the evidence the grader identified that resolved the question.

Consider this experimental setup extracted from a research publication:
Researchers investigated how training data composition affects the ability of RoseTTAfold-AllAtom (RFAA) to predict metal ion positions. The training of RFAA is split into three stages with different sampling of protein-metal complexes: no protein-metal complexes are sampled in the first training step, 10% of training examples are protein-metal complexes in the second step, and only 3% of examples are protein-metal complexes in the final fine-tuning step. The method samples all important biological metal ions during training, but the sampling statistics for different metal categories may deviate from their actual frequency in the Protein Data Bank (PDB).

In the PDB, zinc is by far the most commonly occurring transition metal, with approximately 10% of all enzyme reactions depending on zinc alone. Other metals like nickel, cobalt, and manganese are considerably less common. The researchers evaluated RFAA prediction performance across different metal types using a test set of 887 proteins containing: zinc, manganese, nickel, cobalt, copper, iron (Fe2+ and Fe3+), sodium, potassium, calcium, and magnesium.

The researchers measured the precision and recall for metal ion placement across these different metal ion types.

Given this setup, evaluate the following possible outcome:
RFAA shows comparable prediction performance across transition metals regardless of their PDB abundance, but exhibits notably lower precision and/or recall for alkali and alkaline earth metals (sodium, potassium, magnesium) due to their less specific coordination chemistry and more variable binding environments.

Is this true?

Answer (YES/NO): NO